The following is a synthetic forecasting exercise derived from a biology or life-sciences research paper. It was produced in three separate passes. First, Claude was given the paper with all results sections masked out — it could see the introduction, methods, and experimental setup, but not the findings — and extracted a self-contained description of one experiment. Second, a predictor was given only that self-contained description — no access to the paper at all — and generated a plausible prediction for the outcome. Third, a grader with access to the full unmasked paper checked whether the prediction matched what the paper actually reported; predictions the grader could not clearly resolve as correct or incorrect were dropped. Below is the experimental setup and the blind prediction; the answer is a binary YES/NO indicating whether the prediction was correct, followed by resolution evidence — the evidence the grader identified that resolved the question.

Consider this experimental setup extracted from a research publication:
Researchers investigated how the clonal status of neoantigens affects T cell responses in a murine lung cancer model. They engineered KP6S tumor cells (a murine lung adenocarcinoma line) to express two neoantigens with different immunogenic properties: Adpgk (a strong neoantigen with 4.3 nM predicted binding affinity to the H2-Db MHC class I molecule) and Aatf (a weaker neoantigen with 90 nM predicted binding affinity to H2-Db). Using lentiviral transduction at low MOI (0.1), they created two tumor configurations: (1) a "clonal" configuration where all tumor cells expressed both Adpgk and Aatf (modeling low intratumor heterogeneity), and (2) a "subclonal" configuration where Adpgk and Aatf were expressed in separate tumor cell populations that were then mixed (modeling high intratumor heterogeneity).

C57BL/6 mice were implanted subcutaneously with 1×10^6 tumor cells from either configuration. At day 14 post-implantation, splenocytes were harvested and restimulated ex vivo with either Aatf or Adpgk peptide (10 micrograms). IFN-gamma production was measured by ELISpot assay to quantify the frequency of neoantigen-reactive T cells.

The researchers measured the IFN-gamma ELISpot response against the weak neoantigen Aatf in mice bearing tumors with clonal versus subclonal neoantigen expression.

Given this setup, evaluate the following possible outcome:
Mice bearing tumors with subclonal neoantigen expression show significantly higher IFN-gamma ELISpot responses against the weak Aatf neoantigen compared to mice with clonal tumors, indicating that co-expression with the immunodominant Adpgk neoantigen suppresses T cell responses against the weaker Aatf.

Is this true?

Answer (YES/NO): NO